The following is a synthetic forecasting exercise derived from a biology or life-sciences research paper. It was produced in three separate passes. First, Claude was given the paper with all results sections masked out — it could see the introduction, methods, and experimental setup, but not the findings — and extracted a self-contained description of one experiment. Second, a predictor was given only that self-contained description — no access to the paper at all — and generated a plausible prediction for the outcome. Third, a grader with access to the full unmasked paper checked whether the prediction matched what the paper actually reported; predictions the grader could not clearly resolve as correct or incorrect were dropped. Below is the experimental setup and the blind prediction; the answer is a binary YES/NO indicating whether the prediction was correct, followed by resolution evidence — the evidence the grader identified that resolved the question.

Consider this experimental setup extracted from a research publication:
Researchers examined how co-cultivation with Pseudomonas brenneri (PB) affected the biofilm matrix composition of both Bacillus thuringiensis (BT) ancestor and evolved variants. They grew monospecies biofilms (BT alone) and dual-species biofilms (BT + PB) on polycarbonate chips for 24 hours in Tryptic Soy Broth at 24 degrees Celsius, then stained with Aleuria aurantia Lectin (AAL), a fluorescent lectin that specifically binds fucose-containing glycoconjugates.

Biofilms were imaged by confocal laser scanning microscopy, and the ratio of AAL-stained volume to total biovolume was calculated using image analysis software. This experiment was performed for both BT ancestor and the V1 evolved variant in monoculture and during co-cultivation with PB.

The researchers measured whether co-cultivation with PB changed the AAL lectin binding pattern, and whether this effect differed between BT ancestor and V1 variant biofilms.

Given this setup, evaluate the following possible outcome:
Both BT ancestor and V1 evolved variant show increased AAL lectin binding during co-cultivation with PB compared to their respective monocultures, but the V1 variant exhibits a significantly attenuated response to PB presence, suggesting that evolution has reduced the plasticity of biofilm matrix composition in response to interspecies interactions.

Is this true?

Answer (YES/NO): NO